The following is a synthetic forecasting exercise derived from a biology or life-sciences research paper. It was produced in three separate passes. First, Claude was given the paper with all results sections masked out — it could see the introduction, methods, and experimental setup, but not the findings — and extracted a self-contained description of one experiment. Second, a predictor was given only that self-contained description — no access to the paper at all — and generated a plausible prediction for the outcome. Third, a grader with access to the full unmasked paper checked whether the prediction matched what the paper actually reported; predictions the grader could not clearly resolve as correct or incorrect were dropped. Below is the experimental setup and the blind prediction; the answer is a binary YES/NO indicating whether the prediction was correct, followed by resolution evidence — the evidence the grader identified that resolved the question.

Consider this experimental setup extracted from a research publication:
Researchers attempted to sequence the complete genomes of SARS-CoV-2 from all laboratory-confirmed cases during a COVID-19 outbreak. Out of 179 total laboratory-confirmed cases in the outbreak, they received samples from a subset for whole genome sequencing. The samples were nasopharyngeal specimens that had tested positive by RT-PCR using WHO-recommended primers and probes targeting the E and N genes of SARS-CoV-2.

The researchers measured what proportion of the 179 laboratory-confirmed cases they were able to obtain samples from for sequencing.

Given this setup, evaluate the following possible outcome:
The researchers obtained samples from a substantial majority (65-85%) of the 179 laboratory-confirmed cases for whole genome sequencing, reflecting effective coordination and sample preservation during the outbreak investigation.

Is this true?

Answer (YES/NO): NO